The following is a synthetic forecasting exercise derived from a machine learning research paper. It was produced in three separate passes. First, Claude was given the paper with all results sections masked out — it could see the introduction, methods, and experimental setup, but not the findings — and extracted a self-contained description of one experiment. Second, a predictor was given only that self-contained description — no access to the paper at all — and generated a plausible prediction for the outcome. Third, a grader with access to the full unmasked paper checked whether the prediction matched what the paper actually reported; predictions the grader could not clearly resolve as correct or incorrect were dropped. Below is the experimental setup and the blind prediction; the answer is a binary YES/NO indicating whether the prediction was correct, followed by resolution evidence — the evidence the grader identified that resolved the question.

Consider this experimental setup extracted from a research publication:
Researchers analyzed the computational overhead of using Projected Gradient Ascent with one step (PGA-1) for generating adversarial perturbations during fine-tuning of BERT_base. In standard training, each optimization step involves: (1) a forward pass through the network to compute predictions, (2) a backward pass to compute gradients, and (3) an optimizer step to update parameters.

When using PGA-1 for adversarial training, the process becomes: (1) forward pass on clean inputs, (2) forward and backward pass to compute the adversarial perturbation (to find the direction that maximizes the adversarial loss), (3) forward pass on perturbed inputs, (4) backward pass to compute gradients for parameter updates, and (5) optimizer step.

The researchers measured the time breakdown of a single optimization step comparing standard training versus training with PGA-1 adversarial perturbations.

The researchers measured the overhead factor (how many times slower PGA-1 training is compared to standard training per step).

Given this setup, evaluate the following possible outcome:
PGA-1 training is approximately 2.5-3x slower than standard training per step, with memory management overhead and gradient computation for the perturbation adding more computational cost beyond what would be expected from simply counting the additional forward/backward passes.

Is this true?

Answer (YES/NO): NO